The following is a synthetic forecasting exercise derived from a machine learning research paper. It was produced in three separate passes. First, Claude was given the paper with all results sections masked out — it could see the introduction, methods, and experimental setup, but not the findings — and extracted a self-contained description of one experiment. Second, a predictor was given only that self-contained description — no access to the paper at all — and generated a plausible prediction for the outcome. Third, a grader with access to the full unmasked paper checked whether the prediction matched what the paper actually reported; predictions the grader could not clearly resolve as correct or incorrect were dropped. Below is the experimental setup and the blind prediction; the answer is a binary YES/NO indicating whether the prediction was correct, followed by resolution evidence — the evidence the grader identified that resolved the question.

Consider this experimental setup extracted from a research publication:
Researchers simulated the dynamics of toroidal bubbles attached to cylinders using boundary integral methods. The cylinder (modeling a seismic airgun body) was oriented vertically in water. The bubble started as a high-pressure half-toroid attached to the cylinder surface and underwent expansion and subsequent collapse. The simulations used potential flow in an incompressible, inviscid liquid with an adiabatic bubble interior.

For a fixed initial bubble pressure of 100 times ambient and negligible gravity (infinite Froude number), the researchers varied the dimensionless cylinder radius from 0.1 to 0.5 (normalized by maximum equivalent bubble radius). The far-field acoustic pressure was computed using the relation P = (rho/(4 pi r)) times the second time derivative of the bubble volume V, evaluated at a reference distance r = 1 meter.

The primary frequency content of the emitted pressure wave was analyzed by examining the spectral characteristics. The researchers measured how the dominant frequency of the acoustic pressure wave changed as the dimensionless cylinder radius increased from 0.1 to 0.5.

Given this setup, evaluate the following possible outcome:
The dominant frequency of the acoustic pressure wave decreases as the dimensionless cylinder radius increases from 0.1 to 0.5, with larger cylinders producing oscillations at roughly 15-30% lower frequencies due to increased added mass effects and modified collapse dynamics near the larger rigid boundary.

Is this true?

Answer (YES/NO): NO